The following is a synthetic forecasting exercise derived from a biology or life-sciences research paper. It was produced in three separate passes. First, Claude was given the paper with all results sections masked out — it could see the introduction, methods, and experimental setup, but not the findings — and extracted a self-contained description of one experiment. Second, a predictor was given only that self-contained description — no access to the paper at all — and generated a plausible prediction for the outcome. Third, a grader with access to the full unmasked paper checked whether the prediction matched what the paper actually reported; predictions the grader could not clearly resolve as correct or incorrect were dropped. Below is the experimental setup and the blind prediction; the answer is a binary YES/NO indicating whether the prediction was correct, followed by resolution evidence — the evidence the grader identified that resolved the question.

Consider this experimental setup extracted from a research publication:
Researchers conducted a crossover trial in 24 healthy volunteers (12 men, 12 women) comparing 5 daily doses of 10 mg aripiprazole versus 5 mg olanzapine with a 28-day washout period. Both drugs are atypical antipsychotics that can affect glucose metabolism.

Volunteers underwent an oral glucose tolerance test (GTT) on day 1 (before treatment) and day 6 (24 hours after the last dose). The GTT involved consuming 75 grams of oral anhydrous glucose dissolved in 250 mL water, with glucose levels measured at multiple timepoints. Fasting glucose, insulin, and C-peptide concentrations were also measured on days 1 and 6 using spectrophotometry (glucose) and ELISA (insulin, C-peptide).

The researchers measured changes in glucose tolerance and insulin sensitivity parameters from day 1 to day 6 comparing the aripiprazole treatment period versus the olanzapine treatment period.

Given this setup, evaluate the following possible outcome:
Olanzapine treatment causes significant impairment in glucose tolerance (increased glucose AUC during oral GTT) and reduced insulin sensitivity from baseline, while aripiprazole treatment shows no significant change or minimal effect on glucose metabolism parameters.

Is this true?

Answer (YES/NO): NO